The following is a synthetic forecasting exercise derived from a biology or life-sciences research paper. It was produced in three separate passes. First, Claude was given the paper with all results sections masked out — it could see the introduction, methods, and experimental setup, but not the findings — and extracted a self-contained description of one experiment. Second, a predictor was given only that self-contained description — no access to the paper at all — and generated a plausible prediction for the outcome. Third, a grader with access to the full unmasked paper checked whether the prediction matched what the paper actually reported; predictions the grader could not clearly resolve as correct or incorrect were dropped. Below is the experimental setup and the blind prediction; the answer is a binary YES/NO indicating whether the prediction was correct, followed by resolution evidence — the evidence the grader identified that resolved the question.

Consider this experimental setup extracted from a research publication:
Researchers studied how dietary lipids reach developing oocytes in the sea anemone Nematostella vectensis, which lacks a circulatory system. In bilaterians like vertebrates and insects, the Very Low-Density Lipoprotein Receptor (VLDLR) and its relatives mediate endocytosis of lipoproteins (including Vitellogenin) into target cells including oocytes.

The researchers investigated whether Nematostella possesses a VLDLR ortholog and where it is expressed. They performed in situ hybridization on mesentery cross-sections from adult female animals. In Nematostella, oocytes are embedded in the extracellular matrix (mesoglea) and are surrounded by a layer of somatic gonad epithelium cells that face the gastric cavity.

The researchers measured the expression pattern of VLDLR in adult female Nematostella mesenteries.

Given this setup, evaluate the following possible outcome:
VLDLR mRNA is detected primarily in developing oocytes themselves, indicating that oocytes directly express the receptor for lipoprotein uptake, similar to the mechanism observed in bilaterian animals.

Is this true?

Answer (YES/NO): YES